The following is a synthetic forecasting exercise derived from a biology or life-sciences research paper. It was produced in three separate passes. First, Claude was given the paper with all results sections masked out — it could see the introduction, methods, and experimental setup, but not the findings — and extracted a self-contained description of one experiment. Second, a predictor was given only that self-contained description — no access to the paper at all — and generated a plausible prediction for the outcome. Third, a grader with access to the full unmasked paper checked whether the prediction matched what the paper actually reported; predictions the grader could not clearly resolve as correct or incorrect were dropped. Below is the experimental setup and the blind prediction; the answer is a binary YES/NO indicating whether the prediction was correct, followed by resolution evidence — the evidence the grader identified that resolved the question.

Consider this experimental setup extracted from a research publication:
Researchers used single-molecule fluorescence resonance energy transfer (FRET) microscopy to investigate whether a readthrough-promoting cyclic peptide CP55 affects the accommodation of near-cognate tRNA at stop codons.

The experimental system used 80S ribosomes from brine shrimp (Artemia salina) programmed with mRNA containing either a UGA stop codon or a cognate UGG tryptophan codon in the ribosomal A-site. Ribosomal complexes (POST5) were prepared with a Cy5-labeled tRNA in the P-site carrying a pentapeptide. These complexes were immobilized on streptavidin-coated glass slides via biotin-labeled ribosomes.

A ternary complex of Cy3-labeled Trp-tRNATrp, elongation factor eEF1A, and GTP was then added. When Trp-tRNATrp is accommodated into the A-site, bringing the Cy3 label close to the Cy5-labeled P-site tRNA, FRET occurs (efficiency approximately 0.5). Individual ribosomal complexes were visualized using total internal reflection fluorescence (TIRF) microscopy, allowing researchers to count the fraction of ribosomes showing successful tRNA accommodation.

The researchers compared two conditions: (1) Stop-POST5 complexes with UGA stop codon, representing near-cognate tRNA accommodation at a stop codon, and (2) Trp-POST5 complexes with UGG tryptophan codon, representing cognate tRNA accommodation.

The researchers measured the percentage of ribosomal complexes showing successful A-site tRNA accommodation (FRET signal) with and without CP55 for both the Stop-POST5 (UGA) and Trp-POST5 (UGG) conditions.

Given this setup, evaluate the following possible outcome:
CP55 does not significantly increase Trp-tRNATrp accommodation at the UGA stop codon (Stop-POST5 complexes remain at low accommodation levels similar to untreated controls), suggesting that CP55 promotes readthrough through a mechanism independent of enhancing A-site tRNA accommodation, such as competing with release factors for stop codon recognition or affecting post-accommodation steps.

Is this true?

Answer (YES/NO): NO